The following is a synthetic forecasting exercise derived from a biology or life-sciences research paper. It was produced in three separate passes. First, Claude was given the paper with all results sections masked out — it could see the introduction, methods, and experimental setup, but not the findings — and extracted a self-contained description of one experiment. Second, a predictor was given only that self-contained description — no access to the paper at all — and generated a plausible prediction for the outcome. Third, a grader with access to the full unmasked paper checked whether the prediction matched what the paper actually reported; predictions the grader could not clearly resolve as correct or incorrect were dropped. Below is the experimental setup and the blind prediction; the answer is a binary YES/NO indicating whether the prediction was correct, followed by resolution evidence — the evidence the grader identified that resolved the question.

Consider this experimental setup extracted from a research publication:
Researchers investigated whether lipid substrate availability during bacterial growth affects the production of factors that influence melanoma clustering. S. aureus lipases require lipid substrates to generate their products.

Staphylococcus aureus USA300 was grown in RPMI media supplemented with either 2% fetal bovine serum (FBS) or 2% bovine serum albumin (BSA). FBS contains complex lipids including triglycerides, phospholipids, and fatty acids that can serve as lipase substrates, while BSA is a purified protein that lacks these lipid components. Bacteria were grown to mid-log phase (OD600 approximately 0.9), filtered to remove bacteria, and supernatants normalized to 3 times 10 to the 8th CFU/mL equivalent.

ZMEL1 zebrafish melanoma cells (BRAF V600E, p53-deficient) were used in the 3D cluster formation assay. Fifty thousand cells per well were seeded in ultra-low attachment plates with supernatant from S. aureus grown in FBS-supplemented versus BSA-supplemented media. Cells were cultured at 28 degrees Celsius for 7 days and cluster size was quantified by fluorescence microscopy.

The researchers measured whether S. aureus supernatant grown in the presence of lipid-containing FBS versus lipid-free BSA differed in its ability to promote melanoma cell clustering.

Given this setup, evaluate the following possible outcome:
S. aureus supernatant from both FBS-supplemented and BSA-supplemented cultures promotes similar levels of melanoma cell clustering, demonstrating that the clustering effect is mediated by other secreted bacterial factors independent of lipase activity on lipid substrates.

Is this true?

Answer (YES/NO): NO